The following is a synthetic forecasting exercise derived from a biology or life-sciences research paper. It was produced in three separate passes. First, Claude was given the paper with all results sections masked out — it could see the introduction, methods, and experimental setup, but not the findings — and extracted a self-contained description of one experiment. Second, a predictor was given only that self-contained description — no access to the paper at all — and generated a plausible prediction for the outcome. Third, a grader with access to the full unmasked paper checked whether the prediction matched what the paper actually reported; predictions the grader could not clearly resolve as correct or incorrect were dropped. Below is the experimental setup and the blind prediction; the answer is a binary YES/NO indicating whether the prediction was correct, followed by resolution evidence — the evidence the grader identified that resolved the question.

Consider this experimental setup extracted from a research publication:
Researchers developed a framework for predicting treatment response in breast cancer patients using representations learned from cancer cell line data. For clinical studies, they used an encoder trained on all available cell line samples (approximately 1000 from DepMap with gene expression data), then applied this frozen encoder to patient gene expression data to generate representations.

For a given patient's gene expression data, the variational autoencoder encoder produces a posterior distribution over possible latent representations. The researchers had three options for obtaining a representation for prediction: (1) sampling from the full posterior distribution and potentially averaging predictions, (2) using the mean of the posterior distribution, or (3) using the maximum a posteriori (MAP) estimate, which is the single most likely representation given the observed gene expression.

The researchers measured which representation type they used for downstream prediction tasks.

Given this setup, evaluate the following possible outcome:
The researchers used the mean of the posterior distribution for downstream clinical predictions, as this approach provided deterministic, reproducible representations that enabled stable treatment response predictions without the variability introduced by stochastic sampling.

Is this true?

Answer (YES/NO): NO